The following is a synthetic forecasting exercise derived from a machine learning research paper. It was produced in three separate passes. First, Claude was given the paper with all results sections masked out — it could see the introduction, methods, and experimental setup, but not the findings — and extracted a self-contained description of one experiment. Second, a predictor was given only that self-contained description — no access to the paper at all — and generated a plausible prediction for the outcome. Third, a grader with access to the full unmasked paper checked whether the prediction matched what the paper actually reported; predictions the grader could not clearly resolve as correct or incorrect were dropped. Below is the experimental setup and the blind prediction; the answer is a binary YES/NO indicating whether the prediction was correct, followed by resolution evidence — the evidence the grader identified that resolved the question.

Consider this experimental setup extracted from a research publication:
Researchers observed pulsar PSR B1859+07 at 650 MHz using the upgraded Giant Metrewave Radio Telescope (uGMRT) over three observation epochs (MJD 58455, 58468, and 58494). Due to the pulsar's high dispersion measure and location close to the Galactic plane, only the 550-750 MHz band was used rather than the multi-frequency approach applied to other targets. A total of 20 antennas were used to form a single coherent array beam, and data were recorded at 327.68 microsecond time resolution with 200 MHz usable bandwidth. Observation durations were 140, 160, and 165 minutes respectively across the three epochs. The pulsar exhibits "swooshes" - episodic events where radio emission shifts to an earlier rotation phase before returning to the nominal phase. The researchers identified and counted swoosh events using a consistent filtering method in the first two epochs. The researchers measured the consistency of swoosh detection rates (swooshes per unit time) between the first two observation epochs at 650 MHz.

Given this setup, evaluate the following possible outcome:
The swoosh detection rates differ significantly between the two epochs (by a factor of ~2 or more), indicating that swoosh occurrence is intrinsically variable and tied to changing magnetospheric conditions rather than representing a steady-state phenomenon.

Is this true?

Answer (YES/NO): NO